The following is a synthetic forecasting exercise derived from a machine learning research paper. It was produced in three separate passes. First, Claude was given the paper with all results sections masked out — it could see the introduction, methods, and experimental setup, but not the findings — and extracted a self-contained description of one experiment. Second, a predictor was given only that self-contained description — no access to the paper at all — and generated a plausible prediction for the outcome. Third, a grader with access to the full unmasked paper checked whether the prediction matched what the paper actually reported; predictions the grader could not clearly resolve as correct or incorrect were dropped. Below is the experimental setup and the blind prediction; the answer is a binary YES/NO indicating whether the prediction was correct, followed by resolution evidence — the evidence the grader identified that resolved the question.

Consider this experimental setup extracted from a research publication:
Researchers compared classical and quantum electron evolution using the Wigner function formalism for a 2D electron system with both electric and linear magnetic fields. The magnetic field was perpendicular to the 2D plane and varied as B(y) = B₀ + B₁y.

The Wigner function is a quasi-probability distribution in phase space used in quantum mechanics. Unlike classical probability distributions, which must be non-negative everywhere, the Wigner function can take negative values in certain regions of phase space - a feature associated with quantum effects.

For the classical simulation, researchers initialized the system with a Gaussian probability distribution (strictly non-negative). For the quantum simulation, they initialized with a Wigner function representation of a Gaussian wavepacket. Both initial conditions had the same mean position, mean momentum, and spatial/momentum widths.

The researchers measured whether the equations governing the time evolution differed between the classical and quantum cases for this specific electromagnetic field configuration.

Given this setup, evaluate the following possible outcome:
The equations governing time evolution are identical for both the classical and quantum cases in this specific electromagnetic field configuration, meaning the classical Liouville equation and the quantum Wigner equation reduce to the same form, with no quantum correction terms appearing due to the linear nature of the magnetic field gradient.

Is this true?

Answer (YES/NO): NO